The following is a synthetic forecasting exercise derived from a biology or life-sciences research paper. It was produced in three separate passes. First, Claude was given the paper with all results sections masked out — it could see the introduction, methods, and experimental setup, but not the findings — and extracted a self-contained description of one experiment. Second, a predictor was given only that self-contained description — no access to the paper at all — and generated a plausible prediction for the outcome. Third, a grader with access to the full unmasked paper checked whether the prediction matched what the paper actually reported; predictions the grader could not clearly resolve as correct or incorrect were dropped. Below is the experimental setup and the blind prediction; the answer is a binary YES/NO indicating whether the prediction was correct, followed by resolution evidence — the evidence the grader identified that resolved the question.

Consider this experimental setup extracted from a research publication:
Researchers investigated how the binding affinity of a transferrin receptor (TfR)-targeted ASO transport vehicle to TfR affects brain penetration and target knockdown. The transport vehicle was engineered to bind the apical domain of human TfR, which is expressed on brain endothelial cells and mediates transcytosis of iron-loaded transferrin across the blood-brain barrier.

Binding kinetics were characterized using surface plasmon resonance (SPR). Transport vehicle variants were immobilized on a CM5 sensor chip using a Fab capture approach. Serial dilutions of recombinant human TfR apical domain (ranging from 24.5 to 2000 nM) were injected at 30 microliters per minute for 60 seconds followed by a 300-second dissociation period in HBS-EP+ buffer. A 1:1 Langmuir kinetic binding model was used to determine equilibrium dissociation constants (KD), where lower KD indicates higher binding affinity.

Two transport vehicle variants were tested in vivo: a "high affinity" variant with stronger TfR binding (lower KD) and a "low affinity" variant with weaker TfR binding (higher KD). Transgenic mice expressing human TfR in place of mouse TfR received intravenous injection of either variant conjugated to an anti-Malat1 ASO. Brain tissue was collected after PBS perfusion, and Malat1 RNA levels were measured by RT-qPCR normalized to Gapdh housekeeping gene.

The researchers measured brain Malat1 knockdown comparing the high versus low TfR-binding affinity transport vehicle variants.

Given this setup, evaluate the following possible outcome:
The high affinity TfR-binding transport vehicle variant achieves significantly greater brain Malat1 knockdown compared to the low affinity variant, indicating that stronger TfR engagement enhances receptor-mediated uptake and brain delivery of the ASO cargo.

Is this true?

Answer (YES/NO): NO